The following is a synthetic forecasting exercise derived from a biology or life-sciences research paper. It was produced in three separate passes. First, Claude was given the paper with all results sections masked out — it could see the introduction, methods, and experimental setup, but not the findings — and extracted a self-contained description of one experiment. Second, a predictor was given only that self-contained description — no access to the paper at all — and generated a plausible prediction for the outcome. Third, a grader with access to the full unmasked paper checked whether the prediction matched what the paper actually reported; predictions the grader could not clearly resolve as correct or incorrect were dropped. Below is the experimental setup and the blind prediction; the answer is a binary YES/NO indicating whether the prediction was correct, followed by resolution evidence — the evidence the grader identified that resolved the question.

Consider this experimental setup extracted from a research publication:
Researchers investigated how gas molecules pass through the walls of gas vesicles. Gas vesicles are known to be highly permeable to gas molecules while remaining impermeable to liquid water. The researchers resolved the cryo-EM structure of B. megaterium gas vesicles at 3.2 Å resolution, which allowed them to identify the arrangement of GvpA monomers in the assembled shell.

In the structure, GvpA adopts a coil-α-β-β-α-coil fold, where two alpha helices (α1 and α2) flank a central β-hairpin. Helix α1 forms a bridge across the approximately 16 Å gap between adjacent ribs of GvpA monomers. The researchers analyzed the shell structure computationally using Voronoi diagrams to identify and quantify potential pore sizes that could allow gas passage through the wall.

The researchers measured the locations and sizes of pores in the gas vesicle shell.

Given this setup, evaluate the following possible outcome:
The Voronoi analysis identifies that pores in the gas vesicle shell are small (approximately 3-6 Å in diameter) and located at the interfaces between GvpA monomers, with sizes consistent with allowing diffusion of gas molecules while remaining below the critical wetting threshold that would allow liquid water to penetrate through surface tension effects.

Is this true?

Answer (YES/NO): NO